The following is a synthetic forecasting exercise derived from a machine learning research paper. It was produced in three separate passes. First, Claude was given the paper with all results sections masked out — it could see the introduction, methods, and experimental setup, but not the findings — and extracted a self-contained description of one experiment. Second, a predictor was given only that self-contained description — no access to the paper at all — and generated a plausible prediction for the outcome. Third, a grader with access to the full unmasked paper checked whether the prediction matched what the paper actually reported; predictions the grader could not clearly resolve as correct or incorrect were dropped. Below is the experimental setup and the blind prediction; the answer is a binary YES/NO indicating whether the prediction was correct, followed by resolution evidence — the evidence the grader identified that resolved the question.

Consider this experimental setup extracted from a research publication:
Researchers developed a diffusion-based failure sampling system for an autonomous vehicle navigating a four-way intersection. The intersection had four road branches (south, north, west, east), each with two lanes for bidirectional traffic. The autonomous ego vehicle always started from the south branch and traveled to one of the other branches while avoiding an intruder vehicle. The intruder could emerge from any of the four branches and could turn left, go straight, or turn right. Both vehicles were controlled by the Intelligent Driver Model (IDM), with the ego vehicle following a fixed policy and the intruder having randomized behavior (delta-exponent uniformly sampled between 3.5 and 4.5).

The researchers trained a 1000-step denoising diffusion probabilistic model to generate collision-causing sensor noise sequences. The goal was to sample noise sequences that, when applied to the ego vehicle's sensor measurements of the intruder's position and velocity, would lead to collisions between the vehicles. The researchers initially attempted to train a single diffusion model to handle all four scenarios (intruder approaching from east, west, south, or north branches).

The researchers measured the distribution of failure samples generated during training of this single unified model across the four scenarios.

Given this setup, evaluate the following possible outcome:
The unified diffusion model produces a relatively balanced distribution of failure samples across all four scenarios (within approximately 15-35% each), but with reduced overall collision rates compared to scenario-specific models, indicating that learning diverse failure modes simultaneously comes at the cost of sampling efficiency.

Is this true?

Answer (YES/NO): NO